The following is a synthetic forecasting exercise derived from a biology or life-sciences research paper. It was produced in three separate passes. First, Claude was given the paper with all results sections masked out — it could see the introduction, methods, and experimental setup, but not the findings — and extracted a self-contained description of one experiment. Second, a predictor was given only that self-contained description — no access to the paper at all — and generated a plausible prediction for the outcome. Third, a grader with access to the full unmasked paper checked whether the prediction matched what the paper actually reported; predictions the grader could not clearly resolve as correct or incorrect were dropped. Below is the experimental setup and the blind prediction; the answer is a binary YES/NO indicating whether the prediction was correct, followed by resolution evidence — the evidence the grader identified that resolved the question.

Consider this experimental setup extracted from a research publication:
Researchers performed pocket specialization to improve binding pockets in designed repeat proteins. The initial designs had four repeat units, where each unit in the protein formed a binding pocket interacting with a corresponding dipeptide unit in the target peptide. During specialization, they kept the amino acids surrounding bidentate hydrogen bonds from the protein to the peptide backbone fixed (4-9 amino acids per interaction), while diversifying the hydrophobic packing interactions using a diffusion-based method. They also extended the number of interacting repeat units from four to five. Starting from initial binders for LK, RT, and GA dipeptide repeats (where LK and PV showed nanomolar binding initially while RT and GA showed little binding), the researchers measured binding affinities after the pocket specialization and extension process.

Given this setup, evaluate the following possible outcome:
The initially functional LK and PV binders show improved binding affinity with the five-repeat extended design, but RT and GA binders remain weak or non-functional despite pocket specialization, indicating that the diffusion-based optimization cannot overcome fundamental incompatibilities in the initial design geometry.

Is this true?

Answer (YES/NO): NO